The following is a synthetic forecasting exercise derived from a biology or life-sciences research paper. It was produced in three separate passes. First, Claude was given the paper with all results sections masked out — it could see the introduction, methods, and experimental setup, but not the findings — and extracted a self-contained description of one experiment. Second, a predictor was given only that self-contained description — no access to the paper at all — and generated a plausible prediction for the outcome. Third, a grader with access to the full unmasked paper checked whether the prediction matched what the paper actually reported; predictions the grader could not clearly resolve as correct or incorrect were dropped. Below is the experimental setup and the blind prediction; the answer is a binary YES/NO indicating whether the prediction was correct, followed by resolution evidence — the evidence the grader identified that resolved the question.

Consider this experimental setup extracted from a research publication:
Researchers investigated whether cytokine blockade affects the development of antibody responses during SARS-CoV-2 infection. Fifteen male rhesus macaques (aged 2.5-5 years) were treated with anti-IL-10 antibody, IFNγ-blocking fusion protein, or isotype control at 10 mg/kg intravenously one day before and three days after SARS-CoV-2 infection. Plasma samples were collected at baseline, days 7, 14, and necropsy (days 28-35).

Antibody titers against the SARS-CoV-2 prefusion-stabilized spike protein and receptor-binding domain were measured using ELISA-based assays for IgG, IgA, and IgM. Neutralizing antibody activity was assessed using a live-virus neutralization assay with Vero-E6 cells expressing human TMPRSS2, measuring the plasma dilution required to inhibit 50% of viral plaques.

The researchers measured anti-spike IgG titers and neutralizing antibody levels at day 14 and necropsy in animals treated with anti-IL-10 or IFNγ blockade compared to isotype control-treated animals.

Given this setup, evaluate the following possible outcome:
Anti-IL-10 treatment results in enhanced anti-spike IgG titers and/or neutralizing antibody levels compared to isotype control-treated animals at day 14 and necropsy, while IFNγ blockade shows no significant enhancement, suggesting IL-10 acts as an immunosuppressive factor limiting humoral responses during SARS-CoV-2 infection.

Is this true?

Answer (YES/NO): NO